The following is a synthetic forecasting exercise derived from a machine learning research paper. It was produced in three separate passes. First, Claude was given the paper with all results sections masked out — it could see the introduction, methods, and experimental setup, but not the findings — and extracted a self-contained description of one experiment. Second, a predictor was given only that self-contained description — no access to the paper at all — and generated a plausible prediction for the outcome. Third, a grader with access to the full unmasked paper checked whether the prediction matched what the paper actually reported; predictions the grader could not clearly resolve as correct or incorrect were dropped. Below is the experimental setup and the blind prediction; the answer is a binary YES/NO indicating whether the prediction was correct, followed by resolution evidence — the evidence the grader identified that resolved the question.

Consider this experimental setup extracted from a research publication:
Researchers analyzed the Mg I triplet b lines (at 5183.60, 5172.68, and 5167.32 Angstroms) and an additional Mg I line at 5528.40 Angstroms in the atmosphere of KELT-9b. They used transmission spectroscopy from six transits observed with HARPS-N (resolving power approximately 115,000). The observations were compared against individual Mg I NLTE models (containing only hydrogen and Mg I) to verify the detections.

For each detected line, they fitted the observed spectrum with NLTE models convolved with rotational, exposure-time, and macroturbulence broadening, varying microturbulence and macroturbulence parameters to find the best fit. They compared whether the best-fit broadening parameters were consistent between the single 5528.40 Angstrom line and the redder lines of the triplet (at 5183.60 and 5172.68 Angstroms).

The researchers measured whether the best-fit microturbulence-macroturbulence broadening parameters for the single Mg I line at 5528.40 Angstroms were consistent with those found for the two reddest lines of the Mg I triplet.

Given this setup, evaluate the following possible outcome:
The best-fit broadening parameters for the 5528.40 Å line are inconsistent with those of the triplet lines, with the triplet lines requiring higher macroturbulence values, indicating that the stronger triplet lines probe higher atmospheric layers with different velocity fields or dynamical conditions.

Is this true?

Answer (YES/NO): NO